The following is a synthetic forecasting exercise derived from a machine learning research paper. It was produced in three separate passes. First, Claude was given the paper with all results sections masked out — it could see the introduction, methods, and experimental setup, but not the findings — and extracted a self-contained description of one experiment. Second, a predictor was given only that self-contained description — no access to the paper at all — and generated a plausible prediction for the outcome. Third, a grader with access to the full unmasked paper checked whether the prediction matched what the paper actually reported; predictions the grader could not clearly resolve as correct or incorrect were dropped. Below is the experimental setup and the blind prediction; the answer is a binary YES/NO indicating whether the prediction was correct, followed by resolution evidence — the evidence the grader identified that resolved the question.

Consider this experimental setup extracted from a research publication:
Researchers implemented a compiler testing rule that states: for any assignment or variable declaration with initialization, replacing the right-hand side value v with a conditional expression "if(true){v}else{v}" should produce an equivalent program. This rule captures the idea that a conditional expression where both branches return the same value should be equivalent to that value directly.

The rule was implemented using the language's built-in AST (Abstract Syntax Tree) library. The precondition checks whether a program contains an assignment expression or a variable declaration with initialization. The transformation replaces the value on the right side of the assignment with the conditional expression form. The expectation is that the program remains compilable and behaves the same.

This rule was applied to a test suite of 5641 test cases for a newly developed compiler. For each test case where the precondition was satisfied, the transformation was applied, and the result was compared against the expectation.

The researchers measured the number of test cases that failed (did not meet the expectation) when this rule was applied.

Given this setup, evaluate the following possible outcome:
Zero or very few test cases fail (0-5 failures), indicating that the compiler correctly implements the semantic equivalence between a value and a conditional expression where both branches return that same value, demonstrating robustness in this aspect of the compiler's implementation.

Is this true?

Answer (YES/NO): NO